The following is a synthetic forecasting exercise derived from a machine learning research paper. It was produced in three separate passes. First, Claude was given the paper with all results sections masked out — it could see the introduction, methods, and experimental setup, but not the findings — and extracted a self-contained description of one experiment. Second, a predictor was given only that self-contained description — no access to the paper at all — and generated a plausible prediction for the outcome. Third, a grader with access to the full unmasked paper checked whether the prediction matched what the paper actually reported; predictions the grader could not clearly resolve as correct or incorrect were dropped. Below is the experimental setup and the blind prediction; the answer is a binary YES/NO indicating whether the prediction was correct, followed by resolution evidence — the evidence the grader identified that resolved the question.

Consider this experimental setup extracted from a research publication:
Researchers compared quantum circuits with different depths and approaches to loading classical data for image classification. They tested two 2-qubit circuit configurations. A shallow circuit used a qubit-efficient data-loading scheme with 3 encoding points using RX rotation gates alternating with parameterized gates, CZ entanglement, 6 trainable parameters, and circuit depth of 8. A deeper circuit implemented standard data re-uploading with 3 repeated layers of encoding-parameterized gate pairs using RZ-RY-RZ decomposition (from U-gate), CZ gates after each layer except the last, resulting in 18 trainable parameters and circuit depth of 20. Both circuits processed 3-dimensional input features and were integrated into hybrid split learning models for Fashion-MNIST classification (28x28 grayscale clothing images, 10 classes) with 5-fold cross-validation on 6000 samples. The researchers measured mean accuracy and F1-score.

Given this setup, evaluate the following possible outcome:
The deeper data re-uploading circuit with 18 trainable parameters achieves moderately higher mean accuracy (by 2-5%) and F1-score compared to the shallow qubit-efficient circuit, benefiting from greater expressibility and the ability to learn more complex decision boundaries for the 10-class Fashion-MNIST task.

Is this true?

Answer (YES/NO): NO